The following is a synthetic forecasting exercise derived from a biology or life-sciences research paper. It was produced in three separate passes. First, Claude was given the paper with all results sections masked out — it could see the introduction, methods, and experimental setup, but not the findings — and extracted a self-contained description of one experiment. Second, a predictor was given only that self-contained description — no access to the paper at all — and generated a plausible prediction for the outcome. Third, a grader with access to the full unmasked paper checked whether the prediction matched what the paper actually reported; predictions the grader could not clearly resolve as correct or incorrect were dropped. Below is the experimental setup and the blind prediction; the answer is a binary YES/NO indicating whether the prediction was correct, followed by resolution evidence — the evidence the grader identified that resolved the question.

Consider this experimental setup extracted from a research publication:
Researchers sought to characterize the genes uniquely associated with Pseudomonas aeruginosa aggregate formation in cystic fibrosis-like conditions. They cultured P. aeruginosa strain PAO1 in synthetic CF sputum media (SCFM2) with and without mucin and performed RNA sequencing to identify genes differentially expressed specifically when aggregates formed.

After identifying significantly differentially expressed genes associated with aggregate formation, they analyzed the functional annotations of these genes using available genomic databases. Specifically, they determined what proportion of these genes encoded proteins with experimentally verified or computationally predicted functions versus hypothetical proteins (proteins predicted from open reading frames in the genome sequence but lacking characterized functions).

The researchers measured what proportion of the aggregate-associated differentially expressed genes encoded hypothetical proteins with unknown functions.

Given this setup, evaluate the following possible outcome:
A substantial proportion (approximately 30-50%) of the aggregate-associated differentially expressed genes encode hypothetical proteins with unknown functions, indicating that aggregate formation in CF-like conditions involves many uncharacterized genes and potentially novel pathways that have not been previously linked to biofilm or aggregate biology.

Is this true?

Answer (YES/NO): YES